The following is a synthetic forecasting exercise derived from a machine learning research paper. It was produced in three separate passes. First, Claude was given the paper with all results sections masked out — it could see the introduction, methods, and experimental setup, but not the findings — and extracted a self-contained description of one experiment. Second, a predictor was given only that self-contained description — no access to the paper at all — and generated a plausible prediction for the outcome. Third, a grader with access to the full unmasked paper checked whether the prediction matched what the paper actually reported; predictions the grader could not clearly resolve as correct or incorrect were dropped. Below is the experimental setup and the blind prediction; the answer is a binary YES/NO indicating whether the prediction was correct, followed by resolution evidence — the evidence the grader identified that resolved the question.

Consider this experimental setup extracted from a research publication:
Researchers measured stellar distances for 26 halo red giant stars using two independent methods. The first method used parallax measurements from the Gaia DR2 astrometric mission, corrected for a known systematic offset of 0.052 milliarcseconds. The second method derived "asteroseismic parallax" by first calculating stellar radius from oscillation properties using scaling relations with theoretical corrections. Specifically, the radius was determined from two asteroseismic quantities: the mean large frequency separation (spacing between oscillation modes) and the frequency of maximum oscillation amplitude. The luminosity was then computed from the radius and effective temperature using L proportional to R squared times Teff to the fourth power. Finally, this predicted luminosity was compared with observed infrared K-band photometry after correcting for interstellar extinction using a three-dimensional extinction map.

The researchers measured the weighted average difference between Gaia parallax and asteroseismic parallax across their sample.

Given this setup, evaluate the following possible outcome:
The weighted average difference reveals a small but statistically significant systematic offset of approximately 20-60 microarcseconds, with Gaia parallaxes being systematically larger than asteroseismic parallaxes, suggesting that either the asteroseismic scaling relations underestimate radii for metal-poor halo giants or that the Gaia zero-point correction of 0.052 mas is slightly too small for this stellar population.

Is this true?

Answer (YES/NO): YES